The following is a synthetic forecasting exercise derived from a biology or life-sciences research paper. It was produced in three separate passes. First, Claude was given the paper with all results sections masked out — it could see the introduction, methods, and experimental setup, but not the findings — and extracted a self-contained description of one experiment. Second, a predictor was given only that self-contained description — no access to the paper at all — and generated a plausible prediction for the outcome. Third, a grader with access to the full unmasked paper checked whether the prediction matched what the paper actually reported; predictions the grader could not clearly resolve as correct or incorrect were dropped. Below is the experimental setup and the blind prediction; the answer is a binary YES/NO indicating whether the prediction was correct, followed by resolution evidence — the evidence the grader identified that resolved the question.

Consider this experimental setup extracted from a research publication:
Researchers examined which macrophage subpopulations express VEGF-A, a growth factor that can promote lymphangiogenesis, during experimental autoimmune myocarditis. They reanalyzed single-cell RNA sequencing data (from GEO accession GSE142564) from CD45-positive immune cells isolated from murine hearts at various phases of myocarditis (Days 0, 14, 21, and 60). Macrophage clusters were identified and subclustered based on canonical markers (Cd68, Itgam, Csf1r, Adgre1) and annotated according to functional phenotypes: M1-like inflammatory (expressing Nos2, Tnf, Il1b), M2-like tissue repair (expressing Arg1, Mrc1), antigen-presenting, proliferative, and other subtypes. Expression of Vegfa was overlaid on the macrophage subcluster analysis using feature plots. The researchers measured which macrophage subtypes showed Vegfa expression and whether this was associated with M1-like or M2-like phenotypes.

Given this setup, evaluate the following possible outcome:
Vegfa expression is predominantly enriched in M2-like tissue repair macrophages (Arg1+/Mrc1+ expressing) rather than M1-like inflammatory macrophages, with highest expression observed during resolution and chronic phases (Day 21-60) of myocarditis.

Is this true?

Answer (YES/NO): NO